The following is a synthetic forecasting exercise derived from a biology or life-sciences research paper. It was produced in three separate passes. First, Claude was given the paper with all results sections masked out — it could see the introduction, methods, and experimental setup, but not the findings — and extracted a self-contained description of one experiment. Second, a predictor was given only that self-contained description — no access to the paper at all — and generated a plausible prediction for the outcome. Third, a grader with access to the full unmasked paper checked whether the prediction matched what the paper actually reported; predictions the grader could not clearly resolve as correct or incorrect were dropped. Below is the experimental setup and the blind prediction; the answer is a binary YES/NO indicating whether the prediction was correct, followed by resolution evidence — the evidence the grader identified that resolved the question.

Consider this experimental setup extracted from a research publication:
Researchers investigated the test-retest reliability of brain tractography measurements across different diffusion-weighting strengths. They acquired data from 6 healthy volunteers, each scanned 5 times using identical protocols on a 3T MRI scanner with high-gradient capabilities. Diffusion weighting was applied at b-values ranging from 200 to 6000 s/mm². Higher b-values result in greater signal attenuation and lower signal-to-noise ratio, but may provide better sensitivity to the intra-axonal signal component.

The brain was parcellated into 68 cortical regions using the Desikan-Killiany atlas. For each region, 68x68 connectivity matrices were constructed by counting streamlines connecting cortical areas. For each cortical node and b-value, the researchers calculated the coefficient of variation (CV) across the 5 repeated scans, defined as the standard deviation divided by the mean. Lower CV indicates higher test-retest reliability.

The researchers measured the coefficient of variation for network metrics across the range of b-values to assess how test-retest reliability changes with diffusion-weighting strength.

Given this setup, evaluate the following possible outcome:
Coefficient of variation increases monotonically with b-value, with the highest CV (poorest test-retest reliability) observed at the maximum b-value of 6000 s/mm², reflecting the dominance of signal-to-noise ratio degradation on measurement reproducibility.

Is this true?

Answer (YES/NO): NO